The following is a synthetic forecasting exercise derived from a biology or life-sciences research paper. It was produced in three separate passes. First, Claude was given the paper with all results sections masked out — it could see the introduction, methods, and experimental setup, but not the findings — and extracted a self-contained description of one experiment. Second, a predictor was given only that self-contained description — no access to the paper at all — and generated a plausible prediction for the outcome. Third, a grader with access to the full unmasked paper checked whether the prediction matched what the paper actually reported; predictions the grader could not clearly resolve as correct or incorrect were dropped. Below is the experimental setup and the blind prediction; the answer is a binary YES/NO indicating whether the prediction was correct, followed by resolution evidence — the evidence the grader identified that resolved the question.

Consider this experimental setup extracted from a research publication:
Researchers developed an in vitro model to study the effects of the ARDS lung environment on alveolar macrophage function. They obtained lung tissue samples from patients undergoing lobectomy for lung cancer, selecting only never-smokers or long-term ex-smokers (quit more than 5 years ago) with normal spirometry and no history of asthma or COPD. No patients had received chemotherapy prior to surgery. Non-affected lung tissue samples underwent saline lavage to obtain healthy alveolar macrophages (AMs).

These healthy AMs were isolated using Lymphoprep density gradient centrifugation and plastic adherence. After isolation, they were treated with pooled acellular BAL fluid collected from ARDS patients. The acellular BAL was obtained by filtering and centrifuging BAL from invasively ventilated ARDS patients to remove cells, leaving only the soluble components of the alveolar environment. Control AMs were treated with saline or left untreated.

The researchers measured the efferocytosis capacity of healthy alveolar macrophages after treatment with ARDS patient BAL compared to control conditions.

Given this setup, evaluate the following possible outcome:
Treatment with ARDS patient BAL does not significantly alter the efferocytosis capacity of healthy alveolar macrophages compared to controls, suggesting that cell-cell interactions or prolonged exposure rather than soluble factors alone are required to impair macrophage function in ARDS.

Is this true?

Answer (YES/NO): NO